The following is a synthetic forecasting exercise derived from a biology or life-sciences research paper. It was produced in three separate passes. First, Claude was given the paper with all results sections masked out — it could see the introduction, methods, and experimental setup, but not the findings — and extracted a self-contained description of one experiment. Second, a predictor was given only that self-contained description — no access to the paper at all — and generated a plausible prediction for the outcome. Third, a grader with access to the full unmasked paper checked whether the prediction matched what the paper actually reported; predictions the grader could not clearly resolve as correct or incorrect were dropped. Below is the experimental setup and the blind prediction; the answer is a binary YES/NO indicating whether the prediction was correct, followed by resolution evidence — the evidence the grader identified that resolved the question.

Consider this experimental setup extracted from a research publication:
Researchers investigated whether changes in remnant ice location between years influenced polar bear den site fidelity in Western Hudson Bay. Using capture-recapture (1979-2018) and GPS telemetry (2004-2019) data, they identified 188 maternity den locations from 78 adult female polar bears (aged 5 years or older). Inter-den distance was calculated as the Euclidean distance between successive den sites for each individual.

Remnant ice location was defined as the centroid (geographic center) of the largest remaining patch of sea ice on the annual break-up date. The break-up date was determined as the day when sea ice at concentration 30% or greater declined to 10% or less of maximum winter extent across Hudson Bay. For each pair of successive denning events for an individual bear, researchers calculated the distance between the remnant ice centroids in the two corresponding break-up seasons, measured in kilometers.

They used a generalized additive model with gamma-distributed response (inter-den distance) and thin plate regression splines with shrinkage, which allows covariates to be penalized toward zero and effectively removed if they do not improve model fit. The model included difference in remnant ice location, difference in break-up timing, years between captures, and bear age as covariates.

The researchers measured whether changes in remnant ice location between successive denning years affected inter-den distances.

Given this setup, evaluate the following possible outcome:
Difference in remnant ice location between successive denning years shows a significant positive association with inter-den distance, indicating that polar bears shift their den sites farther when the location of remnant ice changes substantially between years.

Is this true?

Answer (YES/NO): NO